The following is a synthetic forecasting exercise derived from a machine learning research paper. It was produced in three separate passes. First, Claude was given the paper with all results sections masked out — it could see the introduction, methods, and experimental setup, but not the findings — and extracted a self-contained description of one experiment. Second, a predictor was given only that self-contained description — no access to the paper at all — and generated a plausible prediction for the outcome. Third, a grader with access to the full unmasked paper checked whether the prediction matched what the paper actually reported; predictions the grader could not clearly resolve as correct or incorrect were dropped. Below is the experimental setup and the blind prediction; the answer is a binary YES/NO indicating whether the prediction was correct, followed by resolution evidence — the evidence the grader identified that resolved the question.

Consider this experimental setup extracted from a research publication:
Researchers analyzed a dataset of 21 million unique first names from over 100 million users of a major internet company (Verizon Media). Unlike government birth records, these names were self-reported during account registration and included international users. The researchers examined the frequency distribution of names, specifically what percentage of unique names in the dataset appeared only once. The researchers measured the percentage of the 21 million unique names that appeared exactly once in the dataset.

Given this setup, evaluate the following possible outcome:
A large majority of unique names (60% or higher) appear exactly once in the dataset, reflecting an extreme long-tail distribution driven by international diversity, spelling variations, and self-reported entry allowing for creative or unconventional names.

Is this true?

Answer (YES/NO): YES